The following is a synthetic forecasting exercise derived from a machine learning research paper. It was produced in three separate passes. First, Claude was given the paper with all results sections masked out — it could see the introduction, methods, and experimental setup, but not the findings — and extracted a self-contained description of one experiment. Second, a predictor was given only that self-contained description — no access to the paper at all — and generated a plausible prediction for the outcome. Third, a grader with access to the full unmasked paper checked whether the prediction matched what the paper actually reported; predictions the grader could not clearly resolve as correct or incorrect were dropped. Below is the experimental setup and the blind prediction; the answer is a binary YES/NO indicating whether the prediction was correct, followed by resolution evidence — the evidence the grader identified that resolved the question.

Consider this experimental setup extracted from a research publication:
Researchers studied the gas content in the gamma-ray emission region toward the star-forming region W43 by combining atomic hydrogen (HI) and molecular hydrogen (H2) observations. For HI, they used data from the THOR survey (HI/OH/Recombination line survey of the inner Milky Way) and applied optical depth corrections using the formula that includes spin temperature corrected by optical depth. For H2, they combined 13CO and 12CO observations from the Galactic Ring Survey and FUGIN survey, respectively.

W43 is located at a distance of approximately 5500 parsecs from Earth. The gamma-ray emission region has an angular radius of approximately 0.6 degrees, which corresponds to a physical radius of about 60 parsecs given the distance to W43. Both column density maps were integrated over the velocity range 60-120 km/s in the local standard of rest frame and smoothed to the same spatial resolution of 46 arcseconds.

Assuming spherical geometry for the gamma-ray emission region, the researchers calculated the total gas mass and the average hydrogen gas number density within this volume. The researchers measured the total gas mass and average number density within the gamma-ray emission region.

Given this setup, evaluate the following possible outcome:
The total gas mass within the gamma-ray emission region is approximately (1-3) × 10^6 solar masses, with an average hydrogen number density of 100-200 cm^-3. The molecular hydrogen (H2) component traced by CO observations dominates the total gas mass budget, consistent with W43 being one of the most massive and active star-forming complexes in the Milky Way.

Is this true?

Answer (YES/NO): NO